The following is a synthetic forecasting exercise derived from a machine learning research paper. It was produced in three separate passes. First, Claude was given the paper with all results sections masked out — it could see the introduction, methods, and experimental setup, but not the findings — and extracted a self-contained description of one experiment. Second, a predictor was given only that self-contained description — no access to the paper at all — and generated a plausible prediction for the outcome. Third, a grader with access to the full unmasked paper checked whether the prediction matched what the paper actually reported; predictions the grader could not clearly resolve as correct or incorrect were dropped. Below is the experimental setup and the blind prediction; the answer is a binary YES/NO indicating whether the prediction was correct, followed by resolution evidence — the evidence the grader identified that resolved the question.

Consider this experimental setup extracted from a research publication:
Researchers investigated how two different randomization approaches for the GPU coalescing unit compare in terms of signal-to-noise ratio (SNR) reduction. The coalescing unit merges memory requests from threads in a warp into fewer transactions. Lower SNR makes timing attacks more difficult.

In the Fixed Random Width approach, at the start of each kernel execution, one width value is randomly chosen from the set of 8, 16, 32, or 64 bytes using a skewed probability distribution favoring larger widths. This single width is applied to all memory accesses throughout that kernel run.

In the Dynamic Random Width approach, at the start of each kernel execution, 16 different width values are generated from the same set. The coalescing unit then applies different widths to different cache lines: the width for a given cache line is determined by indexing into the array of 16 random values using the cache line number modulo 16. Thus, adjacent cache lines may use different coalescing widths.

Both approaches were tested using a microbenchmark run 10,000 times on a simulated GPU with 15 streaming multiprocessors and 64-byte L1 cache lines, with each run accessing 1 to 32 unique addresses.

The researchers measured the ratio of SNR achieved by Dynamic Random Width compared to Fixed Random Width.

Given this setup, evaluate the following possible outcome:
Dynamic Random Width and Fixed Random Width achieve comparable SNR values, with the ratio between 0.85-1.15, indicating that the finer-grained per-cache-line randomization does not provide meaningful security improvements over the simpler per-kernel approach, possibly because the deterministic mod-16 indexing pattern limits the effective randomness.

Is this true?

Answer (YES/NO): NO